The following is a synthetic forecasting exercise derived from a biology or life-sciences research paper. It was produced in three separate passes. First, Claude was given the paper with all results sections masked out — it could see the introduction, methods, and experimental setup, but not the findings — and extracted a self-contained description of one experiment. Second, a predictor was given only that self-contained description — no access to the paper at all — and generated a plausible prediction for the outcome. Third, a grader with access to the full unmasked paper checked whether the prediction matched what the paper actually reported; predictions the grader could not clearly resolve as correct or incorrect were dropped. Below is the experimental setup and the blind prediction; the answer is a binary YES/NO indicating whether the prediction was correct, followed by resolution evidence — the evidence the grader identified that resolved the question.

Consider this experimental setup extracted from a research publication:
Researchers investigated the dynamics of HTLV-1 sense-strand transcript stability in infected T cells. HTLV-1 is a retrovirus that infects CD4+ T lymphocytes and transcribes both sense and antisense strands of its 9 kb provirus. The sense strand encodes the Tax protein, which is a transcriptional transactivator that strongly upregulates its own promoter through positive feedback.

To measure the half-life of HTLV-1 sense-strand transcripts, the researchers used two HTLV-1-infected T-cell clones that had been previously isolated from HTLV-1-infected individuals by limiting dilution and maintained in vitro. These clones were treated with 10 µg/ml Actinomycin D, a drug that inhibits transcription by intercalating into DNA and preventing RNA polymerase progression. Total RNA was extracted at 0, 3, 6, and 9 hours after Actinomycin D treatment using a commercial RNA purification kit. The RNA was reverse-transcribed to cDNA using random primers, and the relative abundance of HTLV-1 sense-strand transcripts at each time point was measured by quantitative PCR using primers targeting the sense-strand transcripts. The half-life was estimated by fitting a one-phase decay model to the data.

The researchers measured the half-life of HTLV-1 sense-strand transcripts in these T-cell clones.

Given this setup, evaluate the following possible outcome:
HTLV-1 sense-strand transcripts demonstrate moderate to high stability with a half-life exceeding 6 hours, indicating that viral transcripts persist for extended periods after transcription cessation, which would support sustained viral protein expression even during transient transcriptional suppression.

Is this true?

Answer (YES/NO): NO